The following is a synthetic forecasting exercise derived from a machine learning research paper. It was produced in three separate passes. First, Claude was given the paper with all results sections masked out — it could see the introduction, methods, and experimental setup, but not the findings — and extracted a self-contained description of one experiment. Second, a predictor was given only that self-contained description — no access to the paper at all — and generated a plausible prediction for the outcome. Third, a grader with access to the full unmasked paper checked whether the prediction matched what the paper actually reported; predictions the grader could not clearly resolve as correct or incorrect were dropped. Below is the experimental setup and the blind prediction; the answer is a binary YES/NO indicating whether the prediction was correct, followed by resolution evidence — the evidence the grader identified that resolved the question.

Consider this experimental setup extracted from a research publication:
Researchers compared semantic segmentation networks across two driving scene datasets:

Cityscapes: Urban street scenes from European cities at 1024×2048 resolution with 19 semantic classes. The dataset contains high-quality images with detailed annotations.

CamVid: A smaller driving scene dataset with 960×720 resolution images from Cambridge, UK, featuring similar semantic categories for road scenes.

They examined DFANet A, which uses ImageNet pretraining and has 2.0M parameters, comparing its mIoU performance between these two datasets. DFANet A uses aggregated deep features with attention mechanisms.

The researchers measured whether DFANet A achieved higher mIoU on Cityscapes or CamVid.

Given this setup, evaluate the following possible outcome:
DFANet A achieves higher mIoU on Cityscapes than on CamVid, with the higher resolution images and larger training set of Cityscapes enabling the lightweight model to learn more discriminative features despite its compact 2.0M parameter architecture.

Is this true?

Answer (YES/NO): YES